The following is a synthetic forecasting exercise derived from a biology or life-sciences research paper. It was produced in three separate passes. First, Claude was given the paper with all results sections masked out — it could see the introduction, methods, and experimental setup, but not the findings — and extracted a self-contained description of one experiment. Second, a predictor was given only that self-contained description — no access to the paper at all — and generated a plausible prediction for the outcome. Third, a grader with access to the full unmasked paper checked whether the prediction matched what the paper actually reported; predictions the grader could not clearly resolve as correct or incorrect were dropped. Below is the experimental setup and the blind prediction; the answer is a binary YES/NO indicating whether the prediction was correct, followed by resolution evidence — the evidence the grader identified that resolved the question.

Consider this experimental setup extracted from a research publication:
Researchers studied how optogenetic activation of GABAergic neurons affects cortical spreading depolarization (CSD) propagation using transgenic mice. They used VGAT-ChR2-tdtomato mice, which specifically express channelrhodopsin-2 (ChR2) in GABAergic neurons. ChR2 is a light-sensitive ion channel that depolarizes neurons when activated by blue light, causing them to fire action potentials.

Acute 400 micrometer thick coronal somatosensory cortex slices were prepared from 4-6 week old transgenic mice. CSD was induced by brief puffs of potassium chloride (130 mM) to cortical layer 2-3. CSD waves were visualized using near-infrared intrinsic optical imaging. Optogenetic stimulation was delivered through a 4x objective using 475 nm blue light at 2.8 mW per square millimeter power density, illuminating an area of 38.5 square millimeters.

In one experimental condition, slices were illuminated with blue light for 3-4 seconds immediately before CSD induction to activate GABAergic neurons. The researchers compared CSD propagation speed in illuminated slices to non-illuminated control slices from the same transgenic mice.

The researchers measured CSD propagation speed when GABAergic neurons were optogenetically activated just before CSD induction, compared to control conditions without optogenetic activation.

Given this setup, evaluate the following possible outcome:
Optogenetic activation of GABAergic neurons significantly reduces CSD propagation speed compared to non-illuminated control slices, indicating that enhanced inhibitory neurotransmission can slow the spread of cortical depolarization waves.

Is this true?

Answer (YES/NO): NO